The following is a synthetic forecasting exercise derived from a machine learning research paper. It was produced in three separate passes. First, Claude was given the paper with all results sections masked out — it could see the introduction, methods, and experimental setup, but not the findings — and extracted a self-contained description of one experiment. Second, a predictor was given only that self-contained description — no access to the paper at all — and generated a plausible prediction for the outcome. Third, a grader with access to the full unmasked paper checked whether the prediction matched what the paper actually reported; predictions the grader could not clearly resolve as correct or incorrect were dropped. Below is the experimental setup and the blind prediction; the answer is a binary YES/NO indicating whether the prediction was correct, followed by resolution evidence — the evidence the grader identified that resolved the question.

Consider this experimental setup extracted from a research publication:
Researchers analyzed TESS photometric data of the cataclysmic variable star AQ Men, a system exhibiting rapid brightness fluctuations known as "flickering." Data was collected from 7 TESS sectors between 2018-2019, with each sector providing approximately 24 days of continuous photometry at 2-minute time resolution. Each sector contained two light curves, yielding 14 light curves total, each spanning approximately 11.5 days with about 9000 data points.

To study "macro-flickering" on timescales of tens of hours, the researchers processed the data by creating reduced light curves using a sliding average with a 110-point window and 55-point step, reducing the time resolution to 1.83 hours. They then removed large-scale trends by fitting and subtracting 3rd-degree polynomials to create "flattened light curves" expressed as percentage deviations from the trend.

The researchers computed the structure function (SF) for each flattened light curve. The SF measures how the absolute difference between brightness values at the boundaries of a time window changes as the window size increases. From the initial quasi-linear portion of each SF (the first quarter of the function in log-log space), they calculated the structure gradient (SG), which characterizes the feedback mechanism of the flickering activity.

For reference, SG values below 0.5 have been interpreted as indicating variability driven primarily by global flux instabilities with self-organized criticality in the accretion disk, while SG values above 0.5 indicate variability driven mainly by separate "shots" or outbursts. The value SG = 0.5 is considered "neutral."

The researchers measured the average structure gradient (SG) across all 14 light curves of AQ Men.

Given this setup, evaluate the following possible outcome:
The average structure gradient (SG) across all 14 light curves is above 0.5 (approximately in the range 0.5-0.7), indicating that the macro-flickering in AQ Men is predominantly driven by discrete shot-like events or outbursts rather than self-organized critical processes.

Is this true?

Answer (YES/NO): NO